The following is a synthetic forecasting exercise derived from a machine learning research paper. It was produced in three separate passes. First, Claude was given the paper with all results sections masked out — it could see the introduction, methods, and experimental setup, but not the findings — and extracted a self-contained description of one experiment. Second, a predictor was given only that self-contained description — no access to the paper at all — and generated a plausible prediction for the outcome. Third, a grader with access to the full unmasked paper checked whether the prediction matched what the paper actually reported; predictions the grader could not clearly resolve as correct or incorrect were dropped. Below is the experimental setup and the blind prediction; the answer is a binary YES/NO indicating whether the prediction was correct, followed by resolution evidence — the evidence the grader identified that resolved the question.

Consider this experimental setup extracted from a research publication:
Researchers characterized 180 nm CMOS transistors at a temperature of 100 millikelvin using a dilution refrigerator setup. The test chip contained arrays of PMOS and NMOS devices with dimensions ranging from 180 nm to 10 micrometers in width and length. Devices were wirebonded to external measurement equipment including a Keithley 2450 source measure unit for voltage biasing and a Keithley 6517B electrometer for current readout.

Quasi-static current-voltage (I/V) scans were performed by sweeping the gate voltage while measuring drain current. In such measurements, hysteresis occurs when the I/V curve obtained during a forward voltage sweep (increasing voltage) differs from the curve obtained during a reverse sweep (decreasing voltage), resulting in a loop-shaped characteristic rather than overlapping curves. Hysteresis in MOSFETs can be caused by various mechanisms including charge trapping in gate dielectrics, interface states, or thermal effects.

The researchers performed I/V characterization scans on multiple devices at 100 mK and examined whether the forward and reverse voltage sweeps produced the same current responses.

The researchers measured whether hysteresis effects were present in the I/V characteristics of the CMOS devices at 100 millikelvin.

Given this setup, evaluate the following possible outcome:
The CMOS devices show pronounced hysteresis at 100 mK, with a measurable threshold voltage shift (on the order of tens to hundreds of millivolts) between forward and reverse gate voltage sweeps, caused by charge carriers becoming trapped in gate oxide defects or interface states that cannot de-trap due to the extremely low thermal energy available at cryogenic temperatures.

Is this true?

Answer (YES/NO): NO